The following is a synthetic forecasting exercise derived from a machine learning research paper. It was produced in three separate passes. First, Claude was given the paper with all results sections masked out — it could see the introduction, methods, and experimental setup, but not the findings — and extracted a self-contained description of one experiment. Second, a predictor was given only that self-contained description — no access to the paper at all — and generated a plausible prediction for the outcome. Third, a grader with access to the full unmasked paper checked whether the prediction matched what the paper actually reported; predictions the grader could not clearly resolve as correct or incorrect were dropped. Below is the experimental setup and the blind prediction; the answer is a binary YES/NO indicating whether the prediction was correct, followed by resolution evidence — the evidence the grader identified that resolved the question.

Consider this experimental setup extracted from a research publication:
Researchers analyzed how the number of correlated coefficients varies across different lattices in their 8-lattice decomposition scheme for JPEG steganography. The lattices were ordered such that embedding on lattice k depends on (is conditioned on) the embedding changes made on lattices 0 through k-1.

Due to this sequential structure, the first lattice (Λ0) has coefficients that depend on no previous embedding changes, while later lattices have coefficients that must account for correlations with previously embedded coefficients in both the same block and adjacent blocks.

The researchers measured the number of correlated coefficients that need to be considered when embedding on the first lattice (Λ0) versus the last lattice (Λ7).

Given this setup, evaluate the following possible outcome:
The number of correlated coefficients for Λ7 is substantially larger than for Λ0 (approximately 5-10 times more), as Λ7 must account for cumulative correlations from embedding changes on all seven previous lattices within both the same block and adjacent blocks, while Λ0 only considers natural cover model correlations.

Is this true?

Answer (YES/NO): NO